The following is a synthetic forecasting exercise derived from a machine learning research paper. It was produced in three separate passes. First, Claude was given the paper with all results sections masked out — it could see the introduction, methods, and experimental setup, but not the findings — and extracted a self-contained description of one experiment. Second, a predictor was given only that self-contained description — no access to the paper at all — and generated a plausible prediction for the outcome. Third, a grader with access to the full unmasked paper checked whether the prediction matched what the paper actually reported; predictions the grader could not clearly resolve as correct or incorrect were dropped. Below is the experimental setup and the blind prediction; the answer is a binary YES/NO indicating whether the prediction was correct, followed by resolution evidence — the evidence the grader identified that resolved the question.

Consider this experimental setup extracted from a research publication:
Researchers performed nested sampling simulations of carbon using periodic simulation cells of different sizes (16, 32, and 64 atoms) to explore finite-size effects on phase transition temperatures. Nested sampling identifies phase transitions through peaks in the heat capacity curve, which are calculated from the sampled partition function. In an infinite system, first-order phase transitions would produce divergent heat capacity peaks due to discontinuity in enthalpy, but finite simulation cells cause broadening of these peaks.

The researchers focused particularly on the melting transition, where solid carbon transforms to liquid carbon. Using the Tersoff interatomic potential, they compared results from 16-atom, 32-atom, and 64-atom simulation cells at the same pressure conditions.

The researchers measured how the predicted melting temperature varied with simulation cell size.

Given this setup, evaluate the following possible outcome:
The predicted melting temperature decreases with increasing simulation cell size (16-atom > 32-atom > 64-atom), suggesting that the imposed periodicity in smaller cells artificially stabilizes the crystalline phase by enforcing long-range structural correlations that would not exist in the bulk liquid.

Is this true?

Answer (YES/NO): YES